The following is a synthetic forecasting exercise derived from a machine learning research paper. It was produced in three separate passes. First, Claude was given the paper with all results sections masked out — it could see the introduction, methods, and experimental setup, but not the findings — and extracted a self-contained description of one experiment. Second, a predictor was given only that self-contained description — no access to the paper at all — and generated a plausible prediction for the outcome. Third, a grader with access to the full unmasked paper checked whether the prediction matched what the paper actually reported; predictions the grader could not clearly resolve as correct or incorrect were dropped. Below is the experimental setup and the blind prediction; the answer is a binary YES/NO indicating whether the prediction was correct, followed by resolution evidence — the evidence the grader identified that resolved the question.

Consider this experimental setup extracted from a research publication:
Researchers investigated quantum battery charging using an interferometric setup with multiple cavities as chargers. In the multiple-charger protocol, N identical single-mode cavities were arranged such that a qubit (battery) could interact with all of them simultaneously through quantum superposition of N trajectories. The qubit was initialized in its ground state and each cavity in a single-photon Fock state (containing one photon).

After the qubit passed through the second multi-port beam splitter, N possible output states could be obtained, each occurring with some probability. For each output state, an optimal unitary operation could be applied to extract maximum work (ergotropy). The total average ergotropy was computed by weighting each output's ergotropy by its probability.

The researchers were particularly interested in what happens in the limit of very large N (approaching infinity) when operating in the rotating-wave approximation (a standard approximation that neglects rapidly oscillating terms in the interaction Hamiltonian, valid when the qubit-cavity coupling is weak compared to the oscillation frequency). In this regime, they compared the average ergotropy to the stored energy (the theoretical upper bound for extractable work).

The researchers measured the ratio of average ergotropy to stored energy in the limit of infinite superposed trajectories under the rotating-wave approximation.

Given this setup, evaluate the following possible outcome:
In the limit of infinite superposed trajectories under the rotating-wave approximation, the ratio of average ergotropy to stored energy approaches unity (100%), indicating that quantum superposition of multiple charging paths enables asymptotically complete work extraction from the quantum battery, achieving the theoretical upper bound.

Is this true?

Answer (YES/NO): YES